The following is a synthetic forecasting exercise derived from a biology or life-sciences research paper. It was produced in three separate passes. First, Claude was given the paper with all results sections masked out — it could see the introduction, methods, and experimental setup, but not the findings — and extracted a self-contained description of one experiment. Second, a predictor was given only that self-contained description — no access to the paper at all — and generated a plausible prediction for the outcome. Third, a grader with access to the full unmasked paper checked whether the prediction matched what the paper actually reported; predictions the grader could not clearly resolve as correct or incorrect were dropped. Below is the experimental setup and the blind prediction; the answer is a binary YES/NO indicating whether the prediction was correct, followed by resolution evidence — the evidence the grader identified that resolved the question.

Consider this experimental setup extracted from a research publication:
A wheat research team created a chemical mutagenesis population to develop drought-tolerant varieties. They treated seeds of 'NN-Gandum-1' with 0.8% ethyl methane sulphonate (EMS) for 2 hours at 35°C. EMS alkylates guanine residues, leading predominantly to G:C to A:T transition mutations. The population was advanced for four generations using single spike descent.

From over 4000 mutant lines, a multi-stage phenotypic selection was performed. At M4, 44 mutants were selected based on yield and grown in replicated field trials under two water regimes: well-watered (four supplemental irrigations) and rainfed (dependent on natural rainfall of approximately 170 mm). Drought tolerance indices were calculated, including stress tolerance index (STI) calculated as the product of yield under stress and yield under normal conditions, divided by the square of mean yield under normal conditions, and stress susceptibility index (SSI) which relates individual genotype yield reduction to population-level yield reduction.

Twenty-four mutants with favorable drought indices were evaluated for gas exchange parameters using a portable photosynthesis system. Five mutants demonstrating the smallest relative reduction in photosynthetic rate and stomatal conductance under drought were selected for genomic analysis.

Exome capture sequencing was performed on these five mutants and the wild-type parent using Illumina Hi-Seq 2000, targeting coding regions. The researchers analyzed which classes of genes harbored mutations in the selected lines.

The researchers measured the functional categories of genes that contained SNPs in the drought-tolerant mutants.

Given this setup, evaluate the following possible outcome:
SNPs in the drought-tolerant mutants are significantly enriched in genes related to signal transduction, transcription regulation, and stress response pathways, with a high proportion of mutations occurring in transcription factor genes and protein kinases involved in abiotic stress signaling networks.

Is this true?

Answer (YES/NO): NO